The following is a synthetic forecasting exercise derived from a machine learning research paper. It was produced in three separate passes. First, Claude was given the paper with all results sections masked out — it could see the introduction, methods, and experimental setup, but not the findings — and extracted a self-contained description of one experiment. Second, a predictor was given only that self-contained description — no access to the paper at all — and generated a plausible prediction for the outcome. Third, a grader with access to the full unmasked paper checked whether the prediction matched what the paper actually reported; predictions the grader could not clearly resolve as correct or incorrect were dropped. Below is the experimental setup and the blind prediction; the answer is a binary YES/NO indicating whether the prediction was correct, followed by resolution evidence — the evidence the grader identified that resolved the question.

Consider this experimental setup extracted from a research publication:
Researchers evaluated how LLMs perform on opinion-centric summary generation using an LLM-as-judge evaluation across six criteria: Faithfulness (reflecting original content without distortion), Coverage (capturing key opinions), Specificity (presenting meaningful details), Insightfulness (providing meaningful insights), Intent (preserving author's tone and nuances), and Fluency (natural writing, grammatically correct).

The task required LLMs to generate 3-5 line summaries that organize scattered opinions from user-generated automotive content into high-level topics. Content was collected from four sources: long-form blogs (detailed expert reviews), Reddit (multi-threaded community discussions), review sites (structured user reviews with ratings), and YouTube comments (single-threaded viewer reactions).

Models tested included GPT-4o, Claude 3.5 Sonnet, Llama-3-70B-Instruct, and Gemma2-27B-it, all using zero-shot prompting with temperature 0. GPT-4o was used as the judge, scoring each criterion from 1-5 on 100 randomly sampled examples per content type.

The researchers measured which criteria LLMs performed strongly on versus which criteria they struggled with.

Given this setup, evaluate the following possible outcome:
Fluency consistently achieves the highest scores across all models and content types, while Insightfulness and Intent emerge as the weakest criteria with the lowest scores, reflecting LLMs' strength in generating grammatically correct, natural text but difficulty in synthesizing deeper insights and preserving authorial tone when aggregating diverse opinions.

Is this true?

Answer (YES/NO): NO